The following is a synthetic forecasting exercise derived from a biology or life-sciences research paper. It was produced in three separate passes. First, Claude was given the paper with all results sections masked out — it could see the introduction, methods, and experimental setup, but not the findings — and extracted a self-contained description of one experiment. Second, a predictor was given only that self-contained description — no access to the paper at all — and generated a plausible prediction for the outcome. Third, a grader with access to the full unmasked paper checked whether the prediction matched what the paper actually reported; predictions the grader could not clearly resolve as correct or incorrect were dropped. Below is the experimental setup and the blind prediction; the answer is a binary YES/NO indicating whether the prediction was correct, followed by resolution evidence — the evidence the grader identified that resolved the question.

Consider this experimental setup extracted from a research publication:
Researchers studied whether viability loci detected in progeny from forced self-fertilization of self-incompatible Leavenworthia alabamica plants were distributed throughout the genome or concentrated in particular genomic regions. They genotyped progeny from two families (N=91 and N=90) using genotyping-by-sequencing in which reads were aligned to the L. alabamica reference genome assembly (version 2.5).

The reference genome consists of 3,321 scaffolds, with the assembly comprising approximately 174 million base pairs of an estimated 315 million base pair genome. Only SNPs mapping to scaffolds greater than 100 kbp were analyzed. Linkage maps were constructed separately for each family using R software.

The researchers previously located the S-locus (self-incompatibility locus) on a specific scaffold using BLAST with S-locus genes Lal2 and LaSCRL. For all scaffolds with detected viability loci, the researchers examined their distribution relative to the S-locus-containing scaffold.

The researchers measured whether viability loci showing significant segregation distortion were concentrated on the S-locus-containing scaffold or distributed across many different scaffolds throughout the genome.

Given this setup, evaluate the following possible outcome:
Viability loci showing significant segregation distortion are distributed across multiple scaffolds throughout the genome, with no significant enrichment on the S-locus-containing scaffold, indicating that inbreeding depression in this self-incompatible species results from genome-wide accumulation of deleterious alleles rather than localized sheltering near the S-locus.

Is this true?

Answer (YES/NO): NO